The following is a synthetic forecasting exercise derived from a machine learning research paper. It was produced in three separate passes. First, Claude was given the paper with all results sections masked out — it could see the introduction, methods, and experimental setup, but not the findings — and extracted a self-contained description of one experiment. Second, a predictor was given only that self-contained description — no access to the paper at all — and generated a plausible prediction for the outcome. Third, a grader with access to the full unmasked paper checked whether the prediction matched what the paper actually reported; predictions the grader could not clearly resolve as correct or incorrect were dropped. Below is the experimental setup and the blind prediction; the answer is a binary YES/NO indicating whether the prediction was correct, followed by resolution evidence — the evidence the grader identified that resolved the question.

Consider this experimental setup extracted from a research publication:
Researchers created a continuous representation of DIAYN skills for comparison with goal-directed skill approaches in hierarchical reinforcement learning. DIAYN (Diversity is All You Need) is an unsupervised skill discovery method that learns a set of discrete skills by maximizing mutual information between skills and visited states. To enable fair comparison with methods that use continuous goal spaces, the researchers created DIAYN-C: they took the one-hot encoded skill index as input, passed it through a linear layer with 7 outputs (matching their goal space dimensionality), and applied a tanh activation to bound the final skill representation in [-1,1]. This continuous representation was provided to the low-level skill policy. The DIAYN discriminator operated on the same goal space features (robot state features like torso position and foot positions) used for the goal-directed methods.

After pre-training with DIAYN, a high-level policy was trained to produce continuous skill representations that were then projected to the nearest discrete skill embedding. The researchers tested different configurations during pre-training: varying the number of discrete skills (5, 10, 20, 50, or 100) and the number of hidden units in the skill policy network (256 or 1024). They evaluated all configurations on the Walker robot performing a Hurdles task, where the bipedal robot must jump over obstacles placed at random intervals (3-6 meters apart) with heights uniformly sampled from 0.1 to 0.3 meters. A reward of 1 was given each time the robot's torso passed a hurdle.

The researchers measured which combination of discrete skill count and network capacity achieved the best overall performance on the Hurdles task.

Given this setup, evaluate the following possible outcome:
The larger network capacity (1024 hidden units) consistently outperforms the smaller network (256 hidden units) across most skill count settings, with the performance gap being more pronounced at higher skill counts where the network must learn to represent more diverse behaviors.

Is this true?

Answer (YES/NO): NO